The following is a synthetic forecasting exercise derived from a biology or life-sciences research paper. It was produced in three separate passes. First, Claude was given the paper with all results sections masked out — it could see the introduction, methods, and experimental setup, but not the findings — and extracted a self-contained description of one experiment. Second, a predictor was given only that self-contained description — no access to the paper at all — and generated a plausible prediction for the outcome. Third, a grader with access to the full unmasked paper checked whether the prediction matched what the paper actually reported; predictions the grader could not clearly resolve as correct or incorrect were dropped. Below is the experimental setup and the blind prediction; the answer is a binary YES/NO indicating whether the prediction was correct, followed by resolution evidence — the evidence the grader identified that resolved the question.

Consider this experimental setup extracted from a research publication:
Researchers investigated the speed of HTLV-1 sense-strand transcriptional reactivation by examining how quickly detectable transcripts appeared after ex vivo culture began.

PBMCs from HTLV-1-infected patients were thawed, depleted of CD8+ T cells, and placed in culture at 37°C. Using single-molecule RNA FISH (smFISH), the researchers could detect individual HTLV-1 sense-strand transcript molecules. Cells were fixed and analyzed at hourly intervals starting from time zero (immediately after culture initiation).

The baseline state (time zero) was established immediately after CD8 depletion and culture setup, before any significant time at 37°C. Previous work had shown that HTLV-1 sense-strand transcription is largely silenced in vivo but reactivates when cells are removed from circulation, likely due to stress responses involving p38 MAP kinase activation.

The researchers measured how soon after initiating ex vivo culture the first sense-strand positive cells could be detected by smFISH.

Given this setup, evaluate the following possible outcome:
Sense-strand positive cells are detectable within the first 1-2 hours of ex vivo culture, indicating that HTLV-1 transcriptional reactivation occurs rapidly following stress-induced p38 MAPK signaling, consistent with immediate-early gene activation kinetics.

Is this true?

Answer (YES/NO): YES